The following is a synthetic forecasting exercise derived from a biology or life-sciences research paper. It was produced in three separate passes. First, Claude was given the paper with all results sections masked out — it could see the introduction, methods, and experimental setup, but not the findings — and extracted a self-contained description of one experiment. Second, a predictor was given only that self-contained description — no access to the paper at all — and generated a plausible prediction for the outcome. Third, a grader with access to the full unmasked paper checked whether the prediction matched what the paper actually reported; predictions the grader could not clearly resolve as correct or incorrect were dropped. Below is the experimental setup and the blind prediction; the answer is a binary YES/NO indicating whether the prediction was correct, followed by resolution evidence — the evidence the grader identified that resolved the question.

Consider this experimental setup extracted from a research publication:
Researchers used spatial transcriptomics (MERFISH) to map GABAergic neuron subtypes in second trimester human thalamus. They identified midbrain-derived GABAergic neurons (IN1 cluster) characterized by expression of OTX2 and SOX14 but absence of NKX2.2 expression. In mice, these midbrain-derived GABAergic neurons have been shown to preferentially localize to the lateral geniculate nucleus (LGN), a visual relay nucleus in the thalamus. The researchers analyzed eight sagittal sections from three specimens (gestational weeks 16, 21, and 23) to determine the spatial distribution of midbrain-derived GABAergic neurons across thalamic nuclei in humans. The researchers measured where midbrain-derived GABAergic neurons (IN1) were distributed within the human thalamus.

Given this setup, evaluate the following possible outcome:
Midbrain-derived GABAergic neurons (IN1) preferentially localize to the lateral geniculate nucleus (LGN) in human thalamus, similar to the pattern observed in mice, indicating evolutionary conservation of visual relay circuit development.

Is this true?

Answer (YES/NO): NO